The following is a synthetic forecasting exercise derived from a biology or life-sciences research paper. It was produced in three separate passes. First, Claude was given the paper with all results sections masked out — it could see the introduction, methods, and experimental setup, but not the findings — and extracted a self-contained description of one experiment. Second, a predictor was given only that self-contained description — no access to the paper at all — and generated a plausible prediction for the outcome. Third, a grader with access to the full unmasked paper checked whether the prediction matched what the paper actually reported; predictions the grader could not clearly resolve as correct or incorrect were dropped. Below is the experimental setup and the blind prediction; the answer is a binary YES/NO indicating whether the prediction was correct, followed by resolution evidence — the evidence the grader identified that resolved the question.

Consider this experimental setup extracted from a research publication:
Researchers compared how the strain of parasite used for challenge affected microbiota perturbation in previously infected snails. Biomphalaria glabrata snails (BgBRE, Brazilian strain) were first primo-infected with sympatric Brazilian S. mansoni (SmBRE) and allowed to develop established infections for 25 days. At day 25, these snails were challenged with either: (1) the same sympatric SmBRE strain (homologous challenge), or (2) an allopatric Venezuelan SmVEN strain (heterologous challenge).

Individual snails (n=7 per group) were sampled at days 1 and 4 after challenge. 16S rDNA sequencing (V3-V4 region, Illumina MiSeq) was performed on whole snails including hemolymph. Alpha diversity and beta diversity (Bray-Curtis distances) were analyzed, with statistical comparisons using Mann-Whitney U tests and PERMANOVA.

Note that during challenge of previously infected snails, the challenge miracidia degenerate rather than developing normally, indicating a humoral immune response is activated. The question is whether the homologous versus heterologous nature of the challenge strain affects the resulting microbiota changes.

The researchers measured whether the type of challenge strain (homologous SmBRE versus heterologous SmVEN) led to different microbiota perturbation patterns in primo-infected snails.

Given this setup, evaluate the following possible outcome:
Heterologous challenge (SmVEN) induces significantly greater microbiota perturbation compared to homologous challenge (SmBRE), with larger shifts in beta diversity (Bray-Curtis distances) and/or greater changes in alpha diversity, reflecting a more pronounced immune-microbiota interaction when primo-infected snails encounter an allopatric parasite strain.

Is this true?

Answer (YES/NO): NO